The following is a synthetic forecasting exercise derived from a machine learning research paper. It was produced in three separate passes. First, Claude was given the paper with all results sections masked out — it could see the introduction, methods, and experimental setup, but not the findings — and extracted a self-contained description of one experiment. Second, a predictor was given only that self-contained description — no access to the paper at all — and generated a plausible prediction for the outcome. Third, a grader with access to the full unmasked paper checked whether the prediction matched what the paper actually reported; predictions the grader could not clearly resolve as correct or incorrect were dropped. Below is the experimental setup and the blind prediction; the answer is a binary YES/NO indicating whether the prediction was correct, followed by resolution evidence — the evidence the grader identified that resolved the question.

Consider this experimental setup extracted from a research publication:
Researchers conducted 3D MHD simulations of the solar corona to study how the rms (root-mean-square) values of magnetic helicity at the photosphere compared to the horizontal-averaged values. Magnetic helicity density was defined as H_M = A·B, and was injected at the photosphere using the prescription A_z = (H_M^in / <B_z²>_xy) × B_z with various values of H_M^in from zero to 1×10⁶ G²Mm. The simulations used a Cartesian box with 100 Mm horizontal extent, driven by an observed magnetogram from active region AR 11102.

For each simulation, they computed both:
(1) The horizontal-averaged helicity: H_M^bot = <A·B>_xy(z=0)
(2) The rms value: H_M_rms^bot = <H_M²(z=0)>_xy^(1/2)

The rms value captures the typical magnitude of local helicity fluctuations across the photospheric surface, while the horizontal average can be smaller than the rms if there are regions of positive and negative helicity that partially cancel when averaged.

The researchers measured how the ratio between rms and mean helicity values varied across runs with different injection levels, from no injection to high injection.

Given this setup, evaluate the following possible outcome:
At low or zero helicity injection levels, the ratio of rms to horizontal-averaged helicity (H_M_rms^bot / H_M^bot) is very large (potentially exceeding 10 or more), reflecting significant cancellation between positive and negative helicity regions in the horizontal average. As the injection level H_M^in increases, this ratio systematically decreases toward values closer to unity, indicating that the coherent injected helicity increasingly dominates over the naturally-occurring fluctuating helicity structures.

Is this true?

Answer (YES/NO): NO